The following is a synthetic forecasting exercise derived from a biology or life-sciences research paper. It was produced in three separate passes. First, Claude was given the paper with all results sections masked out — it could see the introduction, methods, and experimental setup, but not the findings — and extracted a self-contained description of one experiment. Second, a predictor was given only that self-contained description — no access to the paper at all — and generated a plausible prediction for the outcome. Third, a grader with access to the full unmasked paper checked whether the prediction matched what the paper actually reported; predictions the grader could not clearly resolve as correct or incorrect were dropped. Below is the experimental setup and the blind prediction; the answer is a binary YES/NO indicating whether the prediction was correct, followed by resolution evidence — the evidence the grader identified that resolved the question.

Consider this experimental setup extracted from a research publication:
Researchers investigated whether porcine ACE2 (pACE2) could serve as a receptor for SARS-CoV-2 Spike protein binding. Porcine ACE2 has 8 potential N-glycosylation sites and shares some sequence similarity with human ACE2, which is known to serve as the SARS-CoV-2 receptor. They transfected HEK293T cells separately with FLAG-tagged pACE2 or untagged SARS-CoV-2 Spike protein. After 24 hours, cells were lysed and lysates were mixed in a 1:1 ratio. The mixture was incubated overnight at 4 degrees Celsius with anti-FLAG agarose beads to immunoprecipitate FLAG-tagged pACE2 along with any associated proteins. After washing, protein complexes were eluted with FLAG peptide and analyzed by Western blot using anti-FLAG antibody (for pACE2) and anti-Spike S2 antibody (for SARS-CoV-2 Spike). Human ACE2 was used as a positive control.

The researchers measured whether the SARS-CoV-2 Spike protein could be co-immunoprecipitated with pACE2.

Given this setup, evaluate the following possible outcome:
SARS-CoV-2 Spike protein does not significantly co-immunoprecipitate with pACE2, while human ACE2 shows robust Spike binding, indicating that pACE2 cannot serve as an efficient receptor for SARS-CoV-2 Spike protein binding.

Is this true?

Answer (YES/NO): NO